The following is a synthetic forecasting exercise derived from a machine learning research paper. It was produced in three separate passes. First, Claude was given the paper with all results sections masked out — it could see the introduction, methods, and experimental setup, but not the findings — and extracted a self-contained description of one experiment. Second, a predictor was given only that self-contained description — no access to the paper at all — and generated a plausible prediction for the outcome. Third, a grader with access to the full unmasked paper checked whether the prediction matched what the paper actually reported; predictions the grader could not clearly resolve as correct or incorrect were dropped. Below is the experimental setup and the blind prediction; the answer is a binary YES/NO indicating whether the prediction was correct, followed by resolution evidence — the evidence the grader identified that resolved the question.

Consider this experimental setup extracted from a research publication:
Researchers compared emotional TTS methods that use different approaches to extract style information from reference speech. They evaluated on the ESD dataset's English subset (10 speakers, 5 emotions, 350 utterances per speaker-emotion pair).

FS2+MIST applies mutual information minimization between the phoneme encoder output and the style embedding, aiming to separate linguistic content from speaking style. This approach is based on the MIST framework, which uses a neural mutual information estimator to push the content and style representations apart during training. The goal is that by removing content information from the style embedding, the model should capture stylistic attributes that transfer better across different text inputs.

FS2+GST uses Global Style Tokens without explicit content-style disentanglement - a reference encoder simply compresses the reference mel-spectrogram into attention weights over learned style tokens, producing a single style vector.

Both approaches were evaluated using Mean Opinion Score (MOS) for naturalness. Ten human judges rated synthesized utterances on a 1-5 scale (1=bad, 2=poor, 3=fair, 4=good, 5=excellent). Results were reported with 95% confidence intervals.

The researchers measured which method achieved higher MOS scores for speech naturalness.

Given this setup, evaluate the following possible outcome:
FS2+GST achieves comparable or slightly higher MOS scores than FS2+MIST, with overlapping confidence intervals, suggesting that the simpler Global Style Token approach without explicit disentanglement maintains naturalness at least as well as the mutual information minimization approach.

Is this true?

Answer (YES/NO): NO